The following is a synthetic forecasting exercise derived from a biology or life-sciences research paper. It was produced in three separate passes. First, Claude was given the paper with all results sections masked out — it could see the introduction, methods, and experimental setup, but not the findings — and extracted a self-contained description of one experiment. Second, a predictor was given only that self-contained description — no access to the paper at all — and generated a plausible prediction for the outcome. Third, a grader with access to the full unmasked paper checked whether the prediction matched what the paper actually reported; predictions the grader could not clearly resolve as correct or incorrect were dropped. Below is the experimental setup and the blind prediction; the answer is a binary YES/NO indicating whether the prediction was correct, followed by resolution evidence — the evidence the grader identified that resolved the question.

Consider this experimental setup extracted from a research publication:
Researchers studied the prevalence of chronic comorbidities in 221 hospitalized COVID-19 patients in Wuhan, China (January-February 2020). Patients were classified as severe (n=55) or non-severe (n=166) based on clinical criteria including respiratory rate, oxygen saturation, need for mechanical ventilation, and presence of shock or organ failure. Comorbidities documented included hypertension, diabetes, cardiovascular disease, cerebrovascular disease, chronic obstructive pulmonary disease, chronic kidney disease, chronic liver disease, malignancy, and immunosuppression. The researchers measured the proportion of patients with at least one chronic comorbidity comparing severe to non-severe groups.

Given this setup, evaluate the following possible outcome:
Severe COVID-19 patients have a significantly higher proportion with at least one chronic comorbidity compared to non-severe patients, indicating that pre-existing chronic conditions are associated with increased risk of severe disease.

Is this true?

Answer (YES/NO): YES